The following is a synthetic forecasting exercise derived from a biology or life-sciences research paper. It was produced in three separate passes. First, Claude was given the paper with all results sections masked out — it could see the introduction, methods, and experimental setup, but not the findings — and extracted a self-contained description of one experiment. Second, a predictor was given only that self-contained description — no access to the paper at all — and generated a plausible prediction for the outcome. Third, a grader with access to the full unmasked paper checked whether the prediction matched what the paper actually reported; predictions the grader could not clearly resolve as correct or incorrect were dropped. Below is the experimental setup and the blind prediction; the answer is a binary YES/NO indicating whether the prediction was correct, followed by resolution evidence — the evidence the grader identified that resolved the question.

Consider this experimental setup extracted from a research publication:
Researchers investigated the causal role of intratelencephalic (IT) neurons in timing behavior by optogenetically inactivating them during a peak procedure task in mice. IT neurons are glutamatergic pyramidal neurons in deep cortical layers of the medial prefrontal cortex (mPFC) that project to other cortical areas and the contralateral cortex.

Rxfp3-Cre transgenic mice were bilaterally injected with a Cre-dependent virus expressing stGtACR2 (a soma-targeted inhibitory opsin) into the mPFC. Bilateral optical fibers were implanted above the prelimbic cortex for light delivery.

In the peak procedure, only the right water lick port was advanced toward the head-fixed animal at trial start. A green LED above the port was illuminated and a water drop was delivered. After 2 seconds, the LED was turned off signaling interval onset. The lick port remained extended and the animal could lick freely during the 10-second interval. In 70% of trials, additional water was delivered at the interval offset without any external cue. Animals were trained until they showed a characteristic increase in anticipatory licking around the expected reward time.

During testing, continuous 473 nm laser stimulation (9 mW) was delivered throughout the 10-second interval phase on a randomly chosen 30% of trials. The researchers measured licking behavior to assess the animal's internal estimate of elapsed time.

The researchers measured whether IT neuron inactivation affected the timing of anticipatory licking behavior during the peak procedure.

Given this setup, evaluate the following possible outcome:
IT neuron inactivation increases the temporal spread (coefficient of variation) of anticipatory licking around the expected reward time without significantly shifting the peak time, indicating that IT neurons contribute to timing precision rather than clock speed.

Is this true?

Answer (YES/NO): NO